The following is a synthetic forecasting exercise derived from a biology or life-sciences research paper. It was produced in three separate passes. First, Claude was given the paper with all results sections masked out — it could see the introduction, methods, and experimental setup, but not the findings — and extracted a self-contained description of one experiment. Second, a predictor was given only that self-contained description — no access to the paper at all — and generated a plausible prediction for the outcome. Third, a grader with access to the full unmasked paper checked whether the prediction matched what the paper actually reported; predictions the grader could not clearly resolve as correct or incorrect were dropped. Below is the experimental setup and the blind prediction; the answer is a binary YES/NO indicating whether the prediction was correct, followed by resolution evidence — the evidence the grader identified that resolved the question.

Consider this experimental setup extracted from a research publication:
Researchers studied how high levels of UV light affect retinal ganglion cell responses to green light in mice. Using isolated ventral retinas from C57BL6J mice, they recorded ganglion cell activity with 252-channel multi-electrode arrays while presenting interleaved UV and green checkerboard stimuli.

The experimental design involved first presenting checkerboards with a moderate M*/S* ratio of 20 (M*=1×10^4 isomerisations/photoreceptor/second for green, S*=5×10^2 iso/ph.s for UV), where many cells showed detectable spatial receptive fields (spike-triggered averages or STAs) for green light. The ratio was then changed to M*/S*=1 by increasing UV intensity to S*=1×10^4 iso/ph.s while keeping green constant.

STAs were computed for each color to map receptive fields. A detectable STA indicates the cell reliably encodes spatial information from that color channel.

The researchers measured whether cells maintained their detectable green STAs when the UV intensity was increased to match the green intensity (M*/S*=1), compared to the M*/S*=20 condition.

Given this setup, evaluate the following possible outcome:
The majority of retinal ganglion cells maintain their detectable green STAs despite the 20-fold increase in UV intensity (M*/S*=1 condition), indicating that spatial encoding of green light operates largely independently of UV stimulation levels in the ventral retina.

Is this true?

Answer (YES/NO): NO